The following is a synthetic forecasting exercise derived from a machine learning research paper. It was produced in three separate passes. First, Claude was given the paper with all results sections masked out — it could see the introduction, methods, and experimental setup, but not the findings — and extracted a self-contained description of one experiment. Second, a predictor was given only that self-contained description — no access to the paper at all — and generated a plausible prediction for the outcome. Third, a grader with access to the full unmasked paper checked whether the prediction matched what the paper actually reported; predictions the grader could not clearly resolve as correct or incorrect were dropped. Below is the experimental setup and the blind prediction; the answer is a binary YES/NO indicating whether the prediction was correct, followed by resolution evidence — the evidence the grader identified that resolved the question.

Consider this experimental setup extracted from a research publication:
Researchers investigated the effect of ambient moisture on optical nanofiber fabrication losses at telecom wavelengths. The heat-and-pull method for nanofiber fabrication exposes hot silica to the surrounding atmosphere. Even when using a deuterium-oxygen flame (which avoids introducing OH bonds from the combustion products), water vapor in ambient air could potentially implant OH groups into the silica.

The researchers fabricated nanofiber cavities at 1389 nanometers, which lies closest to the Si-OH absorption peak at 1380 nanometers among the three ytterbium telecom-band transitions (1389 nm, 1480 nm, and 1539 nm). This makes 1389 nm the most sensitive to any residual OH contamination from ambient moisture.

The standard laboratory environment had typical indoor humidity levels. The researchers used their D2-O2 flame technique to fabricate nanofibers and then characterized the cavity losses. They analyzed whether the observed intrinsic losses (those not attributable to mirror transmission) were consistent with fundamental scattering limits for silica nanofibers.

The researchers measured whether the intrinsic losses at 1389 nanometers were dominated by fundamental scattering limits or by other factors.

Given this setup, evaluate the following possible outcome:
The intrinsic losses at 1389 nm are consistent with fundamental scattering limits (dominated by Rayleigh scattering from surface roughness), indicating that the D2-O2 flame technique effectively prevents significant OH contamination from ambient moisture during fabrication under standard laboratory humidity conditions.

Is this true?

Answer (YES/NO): NO